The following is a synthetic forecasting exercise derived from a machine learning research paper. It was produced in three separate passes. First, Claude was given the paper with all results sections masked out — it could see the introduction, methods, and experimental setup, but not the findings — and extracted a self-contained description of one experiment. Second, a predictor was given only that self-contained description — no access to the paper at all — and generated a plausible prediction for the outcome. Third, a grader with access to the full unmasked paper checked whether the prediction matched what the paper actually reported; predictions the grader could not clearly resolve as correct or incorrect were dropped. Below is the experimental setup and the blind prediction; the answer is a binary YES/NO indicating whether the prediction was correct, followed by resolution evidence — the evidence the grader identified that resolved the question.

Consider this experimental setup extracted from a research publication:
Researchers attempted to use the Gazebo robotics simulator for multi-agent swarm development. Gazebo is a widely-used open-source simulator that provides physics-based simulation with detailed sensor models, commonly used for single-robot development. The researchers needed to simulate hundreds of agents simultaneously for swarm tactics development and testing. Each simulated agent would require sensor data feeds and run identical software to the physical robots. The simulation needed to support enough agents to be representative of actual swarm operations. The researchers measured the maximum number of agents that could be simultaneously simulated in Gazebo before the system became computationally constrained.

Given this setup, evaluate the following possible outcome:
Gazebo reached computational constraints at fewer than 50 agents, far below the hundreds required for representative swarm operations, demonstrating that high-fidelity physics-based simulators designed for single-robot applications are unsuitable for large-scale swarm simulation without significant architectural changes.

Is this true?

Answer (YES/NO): YES